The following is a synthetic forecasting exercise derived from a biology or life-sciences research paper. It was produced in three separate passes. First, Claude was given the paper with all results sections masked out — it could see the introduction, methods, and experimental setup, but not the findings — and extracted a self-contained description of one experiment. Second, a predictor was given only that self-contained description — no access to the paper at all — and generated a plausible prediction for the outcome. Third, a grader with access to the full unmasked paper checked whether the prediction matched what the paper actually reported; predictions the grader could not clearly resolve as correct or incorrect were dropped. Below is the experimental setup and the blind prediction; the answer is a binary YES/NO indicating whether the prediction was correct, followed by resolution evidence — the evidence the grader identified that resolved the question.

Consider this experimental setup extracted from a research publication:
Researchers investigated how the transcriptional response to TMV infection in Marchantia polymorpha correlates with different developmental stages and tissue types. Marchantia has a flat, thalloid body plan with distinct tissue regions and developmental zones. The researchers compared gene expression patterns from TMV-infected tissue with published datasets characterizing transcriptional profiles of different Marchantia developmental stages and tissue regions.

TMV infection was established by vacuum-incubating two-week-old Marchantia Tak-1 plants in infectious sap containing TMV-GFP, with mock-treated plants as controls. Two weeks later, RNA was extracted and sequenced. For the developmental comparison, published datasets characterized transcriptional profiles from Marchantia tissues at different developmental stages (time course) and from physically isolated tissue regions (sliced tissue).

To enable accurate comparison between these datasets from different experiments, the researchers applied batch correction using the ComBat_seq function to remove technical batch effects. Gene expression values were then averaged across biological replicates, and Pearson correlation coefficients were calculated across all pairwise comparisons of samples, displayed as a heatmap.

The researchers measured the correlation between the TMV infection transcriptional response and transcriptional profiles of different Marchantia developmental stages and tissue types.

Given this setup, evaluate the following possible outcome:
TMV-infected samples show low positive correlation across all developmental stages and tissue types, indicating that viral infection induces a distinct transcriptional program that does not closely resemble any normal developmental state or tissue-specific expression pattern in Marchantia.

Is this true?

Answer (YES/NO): NO